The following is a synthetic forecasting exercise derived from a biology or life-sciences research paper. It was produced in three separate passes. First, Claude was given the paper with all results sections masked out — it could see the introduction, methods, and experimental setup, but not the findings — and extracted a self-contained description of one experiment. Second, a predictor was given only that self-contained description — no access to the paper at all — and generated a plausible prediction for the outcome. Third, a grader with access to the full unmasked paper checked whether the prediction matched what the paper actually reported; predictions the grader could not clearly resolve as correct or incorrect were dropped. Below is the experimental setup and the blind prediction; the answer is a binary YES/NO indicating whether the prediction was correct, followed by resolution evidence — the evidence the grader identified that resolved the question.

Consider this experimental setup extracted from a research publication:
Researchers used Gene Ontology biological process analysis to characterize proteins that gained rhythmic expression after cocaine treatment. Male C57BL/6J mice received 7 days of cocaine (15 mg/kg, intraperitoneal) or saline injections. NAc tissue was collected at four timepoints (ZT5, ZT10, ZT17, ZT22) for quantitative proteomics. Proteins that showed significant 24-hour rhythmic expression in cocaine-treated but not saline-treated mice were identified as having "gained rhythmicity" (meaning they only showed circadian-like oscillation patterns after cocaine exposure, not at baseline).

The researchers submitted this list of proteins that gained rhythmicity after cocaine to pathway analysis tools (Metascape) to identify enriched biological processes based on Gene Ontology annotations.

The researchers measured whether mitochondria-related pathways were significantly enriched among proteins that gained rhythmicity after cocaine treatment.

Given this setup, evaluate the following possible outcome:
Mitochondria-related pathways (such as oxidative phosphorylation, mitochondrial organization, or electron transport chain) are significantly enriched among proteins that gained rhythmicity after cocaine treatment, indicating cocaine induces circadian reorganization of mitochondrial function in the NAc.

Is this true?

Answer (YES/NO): NO